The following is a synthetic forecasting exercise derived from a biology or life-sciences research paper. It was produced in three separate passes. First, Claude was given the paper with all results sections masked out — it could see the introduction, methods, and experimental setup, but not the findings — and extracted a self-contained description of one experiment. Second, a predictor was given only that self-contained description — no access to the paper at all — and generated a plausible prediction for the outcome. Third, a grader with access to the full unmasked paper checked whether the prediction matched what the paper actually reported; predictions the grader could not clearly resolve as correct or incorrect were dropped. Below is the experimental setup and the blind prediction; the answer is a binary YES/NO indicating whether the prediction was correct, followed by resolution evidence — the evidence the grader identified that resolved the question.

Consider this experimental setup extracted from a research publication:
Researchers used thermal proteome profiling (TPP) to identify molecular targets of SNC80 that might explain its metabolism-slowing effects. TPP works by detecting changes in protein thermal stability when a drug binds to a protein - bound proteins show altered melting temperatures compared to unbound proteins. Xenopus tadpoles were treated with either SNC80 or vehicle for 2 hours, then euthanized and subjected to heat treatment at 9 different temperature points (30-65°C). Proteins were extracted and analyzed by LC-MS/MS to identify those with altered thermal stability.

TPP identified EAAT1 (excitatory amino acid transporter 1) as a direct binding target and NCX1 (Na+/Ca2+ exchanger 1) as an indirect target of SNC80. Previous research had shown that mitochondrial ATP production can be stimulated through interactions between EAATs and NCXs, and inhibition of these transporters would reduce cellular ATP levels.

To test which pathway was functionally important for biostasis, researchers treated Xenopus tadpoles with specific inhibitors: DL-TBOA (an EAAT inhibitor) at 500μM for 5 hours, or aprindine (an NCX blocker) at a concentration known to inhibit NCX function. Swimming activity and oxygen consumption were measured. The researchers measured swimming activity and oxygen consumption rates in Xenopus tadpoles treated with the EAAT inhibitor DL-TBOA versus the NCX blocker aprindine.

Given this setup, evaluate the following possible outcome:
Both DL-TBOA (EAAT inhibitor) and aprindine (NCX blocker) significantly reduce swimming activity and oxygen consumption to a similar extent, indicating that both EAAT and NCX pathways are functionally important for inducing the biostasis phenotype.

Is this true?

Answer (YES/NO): NO